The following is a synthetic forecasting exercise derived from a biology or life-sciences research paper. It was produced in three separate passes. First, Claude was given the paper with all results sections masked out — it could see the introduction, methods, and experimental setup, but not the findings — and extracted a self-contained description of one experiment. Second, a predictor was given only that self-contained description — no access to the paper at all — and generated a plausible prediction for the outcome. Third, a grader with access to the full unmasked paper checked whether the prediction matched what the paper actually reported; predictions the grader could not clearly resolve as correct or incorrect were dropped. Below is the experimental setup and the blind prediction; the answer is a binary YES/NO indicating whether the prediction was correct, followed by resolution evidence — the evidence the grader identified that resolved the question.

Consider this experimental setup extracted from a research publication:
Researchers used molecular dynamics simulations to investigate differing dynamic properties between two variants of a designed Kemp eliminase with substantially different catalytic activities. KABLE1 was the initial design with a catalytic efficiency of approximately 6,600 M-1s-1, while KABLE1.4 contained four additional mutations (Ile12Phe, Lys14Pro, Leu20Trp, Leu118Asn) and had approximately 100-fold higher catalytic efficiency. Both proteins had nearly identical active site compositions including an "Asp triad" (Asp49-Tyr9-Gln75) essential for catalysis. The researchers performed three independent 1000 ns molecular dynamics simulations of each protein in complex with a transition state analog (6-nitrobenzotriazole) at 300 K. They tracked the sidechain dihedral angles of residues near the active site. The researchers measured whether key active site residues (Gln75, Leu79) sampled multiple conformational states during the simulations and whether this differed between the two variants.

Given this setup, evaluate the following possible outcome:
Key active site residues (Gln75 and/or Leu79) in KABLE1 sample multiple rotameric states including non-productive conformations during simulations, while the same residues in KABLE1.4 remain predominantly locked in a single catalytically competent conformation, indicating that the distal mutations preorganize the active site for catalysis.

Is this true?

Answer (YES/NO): YES